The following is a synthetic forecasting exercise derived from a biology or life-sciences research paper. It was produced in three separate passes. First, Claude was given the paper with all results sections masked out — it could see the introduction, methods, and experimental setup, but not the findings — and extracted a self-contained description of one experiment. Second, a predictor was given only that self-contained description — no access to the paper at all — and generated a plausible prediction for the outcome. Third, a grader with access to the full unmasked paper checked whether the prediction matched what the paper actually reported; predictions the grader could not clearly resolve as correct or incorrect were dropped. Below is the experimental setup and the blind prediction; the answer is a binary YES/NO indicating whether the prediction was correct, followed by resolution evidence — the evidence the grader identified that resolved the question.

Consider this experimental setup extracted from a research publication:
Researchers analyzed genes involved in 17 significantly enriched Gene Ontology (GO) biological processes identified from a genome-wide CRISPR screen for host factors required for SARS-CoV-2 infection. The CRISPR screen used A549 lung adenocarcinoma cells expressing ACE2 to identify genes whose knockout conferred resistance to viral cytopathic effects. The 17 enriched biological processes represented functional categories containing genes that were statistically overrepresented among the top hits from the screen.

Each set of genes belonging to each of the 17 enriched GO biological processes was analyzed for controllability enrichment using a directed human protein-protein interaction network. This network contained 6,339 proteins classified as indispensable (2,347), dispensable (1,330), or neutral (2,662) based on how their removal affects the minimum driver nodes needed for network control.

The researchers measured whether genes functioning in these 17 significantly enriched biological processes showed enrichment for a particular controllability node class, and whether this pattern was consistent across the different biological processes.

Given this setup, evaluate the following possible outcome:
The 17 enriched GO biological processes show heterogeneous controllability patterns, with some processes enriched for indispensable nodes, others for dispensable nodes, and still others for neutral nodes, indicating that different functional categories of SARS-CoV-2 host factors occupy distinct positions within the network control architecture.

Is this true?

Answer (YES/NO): NO